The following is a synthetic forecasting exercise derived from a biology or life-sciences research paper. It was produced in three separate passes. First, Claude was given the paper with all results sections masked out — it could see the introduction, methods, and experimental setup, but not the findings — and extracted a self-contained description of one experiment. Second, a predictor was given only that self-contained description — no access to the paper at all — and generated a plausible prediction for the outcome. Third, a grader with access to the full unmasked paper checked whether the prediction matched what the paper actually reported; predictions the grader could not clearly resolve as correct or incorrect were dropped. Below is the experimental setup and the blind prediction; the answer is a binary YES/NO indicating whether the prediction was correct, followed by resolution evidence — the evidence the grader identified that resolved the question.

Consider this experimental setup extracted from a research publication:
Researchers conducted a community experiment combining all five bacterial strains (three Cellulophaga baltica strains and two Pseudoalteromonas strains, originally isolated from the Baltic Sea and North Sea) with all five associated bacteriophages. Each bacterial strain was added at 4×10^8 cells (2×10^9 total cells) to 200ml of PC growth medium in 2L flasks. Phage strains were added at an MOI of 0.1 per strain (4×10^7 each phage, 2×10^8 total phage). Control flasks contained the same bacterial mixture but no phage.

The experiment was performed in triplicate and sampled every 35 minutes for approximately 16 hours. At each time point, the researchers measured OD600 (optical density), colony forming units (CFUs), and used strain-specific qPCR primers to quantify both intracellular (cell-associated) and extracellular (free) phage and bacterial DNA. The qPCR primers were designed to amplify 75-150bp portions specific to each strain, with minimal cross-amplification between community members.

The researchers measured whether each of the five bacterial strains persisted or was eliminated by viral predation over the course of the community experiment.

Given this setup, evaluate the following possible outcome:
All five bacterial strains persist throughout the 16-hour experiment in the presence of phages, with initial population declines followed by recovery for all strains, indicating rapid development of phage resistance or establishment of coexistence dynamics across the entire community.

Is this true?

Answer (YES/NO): NO